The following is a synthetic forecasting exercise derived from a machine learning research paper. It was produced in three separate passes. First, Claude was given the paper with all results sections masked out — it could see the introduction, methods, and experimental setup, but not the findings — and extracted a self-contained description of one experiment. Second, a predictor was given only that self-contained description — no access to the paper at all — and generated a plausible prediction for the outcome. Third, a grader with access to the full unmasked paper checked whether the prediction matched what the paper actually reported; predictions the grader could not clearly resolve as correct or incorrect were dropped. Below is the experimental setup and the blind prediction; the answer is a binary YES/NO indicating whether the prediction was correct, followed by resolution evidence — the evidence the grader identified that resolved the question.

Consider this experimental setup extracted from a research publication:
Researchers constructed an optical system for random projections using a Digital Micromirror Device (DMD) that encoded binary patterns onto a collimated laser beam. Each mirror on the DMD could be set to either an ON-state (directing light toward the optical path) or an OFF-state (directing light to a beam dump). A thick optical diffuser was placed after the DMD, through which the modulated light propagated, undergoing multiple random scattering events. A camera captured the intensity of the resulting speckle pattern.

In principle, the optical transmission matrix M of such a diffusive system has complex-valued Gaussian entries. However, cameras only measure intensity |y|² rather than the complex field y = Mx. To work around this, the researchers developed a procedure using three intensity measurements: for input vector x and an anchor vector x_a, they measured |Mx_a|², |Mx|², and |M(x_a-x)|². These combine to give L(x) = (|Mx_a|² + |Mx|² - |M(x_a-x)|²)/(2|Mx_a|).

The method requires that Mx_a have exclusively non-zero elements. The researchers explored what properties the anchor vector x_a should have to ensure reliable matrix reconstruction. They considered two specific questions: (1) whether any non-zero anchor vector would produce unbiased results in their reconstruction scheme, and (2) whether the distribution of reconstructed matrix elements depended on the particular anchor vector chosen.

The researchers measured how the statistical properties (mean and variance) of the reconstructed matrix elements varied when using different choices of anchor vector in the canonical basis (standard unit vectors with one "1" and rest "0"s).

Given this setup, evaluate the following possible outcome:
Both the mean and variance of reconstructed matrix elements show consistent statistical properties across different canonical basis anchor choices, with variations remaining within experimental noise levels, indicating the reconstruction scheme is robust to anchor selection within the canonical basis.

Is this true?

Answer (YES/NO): NO